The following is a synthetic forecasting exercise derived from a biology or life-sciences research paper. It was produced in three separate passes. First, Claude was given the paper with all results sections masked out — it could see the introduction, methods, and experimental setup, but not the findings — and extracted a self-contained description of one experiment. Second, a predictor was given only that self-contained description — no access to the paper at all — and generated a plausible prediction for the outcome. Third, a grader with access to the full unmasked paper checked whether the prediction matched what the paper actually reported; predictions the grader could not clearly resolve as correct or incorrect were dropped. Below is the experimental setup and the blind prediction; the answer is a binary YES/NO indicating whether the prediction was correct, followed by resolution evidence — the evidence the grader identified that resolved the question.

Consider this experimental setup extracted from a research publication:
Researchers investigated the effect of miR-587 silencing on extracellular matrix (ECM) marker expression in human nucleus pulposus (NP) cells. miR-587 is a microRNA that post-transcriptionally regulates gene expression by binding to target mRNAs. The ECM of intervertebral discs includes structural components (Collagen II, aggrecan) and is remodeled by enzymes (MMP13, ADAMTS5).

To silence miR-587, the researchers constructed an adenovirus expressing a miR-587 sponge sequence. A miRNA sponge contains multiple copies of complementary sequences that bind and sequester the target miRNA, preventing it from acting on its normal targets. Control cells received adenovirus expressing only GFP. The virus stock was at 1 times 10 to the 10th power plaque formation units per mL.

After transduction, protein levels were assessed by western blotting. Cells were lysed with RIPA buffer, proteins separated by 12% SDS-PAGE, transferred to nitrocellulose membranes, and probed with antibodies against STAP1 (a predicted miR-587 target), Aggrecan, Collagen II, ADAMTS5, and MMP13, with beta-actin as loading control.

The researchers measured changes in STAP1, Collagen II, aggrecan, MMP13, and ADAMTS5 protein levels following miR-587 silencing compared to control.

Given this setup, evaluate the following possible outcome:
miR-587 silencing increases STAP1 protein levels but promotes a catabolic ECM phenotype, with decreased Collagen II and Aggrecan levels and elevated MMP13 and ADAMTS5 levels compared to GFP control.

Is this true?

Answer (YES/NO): NO